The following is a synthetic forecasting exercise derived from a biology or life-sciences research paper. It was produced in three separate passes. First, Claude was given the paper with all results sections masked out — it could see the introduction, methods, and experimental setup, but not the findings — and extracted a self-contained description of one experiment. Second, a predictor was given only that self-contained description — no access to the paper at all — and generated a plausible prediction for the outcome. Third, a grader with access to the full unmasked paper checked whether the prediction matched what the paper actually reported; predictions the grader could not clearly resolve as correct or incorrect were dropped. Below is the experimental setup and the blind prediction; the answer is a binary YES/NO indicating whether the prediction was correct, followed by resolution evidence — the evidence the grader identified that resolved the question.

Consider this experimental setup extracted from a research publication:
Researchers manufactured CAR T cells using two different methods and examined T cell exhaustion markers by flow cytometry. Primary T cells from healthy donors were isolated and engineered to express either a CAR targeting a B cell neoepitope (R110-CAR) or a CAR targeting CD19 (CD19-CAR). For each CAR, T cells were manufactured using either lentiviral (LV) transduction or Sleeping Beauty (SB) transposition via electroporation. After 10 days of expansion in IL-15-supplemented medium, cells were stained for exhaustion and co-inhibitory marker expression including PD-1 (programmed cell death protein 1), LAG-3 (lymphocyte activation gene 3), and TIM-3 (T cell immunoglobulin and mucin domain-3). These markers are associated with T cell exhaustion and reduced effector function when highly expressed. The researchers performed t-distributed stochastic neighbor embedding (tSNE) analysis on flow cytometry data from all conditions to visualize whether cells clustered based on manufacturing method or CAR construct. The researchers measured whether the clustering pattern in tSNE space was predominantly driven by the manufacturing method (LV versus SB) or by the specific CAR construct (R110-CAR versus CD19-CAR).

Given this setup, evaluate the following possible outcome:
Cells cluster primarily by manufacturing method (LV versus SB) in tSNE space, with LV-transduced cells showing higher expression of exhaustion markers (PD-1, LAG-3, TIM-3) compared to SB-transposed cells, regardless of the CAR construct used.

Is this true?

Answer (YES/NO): NO